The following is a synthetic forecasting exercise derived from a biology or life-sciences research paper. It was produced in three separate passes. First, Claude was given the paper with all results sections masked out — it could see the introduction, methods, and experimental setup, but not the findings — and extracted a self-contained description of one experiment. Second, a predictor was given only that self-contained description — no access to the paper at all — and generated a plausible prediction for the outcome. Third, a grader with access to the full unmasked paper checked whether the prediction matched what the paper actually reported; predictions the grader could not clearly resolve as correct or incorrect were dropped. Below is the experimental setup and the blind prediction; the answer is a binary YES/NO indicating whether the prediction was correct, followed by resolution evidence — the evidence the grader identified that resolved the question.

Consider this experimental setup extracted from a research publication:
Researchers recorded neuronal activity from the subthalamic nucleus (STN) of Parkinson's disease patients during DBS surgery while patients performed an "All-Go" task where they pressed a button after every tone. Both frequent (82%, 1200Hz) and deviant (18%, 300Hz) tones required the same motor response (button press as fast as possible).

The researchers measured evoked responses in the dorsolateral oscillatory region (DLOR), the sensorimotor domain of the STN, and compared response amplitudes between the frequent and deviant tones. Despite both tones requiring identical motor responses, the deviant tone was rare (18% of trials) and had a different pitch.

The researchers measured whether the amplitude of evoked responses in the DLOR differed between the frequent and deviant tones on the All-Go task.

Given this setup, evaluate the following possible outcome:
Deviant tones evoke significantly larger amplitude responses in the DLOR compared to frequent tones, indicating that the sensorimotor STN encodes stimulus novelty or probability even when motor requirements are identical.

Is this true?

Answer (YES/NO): NO